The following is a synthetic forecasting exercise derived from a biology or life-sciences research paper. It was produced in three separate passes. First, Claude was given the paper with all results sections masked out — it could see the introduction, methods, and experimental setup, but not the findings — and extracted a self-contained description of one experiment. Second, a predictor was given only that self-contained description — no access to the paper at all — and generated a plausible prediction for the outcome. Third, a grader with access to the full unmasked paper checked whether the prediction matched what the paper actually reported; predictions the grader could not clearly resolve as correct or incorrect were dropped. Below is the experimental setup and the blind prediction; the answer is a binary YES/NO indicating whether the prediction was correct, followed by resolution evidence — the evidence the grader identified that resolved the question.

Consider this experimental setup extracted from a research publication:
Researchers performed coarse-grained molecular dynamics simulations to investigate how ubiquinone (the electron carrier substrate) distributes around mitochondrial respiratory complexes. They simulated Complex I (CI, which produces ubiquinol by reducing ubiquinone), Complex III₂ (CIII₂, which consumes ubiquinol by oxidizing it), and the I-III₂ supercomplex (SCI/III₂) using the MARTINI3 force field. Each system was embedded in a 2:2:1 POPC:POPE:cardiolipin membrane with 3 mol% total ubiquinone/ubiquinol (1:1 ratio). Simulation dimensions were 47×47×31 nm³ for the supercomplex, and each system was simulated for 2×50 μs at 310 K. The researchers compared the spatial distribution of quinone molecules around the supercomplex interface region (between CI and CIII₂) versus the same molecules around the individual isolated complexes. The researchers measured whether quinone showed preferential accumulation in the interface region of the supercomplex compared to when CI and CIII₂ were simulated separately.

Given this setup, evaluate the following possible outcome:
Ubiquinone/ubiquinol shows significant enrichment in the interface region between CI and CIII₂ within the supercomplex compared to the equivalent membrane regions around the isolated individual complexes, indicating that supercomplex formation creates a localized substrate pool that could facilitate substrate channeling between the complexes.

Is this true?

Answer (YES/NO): NO